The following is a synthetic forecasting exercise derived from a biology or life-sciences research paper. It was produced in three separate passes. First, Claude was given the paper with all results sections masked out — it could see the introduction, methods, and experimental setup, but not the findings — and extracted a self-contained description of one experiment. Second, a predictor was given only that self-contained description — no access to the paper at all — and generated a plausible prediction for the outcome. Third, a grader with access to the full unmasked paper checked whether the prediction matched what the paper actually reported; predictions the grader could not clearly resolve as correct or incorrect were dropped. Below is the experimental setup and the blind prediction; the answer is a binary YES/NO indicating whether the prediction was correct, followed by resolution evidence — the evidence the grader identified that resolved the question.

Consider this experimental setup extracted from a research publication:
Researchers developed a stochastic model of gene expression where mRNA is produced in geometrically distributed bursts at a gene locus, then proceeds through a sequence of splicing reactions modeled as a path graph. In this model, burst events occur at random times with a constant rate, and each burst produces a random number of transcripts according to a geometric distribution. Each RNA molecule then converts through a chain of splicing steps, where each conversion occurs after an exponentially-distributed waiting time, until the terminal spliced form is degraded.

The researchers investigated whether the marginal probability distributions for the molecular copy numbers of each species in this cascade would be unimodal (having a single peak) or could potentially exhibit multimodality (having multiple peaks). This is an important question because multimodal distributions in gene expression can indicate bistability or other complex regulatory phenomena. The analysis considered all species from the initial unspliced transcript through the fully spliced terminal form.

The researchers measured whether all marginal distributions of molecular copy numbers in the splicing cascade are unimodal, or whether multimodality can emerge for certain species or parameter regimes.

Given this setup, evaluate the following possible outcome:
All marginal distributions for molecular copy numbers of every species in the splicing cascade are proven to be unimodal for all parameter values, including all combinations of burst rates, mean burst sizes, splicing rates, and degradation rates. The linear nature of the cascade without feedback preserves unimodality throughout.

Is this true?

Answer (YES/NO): YES